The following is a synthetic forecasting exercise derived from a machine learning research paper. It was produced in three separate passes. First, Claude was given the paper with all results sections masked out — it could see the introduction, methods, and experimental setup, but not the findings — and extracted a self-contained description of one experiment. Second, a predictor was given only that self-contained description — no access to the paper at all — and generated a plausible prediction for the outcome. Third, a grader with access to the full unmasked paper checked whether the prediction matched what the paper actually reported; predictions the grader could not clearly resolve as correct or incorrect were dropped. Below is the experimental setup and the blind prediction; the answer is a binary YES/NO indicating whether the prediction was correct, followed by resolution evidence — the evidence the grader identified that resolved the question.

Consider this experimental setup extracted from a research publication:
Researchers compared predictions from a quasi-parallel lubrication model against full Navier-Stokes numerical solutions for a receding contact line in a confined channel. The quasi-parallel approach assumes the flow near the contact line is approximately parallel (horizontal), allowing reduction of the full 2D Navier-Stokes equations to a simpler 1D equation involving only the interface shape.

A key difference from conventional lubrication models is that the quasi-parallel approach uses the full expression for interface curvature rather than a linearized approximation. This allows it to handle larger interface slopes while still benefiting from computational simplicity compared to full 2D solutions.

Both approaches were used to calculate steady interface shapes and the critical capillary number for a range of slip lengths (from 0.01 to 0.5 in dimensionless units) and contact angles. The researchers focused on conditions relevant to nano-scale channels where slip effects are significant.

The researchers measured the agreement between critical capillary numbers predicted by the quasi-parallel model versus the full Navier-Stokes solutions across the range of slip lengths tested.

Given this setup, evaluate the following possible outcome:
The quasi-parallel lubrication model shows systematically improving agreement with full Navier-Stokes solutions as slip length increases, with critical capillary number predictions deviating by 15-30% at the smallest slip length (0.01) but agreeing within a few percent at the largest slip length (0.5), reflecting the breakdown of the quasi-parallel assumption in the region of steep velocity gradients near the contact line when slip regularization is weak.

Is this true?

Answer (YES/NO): NO